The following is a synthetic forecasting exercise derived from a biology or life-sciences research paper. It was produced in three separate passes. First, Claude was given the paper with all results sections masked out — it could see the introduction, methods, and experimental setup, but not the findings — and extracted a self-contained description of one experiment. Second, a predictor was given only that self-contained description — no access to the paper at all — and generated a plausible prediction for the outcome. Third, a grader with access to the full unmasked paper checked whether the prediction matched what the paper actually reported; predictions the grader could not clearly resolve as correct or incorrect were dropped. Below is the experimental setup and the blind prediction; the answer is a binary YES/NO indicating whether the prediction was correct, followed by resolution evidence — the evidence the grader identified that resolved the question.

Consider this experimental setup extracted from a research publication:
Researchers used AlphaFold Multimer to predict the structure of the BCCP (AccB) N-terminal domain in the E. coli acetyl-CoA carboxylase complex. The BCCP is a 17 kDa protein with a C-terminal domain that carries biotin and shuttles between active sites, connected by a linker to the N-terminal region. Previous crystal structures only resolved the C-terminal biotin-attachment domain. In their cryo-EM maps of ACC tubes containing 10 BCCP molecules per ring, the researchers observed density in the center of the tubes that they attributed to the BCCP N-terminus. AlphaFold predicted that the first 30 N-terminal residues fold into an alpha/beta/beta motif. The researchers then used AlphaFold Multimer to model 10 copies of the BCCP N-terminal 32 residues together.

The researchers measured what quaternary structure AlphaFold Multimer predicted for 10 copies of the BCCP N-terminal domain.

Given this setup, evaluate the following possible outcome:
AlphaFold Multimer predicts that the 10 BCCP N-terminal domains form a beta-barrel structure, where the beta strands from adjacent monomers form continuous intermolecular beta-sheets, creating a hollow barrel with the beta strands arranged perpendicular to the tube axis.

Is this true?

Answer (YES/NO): YES